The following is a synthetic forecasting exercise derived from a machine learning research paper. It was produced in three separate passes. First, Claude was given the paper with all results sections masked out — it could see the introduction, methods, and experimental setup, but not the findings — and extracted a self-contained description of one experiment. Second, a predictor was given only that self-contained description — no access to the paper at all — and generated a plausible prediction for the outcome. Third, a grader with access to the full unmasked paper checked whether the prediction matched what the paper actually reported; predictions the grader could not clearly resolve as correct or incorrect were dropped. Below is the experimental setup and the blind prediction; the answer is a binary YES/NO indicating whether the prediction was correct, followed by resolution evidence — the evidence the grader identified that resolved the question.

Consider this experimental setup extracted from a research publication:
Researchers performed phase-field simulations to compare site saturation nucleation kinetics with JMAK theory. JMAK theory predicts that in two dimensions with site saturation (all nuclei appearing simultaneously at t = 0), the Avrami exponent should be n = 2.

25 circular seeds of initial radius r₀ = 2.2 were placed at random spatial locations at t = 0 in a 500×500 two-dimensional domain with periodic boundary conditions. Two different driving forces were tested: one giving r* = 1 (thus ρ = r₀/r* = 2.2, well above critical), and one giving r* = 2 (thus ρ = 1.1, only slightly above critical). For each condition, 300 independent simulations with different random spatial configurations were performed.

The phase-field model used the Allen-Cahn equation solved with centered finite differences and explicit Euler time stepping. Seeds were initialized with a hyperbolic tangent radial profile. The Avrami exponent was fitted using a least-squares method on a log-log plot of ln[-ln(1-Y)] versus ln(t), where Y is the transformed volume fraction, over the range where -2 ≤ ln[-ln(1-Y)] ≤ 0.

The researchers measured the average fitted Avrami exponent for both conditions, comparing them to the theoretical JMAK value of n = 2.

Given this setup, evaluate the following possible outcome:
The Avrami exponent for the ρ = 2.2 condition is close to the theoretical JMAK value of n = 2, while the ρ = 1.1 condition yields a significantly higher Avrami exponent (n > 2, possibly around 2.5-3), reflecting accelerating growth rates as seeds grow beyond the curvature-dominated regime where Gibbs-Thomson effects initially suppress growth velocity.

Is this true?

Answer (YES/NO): NO